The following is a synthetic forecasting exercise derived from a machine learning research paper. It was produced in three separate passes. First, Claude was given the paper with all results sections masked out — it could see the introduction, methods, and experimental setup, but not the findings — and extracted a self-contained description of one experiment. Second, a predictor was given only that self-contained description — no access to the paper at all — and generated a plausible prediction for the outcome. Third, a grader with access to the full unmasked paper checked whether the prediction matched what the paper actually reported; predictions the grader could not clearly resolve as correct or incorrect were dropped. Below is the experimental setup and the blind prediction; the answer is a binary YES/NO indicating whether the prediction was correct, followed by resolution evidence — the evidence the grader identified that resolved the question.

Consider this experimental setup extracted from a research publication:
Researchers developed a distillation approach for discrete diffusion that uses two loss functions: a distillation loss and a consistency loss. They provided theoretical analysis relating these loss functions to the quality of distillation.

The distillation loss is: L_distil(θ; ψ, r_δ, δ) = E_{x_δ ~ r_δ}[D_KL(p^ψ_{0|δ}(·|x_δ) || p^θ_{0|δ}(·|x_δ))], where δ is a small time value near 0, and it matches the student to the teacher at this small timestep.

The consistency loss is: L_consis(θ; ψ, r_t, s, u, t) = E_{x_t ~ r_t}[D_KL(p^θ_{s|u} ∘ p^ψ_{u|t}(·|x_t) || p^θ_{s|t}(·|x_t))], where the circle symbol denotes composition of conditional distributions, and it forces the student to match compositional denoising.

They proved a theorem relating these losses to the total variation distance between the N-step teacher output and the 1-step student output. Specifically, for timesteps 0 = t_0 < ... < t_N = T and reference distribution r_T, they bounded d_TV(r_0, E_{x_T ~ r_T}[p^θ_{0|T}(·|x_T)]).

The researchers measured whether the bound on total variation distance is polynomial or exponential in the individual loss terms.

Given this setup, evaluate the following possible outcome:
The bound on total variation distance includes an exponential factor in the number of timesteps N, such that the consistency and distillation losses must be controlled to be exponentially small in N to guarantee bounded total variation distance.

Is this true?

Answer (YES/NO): NO